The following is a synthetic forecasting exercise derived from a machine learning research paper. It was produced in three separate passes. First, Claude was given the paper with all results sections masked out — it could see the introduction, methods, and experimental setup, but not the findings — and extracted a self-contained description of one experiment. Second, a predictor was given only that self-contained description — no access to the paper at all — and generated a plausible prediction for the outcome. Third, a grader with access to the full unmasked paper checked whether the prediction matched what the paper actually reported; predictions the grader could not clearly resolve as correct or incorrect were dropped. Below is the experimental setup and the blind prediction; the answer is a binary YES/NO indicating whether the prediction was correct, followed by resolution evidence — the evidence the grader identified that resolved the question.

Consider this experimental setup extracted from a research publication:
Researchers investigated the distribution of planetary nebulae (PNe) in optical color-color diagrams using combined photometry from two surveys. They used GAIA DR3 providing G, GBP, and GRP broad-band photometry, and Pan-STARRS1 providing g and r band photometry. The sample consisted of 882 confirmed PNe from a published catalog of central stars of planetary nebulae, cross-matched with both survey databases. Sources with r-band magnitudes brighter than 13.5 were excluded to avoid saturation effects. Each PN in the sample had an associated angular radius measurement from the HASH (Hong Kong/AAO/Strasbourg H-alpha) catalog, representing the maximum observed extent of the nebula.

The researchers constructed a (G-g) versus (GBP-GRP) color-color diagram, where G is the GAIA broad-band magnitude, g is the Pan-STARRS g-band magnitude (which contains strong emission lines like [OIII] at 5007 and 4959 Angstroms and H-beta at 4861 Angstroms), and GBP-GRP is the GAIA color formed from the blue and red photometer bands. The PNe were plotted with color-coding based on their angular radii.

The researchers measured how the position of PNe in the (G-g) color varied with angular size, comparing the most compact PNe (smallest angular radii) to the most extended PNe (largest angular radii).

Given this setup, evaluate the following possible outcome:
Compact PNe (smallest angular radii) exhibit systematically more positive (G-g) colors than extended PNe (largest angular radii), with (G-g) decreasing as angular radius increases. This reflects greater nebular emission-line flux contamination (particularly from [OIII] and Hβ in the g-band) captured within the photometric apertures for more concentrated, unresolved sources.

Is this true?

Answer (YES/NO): YES